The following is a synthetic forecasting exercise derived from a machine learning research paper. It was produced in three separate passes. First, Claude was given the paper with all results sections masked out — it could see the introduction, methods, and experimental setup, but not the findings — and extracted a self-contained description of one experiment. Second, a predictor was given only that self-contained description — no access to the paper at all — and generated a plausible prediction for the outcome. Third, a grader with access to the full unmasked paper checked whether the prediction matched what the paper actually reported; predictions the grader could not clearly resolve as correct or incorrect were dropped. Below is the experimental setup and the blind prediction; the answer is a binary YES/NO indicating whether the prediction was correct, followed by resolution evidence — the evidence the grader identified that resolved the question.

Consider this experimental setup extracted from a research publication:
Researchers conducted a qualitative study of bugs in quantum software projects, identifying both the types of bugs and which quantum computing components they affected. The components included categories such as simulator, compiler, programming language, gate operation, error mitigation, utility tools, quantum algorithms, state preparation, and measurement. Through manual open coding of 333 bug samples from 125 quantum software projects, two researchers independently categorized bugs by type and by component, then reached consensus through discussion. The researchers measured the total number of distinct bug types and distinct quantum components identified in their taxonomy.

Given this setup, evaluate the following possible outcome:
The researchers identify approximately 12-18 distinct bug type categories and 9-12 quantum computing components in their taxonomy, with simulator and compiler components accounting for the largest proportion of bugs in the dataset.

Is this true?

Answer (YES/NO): NO